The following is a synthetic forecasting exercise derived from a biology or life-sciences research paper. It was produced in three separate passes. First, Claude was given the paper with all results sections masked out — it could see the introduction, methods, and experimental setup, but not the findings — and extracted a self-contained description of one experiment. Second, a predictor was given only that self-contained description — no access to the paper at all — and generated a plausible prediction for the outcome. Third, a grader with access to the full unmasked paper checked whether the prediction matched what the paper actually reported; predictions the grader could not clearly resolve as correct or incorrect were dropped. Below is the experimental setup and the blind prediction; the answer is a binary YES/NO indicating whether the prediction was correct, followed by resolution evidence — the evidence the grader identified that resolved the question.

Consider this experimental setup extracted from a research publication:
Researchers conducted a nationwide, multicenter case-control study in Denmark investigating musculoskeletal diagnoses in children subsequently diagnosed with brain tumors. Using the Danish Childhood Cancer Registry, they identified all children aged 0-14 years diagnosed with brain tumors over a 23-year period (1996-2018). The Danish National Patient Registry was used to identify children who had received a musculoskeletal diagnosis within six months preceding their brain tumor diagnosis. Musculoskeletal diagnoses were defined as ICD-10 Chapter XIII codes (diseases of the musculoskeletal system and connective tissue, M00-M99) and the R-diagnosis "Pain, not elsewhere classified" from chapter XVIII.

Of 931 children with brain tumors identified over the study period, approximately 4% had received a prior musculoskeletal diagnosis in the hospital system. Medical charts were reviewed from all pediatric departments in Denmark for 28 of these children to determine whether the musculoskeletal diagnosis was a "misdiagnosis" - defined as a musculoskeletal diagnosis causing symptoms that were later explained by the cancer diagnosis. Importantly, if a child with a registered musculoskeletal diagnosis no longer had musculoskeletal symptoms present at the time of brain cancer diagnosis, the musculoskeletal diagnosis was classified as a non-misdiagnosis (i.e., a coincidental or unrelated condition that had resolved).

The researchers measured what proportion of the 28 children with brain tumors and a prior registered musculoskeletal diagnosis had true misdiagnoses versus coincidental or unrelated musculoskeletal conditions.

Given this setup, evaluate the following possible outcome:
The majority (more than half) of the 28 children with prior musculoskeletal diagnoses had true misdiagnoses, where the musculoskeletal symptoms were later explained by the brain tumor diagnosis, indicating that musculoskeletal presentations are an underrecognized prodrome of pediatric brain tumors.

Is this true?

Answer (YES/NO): NO